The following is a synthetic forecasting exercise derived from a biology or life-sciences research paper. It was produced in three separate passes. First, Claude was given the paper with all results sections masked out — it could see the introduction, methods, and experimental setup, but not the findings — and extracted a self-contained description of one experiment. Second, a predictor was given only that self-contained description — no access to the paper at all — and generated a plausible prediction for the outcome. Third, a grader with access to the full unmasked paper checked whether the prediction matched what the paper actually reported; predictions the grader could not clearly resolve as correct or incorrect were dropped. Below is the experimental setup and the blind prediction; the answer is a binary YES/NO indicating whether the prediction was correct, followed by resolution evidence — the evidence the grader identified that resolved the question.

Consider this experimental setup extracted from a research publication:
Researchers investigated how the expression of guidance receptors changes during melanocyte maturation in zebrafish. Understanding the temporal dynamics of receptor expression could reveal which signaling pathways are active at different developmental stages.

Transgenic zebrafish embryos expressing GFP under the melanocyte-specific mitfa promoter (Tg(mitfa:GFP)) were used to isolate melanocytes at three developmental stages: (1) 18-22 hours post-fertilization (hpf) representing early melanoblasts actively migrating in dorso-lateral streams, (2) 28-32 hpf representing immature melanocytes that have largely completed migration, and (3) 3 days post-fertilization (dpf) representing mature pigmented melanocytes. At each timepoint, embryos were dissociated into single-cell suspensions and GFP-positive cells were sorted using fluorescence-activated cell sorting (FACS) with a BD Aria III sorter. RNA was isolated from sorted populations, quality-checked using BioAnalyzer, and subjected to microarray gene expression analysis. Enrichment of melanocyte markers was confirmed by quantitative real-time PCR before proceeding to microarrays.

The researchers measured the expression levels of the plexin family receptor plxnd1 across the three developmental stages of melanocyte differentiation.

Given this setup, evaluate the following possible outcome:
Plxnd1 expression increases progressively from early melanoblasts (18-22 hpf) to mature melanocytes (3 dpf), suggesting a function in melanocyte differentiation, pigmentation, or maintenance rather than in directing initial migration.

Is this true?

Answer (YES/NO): YES